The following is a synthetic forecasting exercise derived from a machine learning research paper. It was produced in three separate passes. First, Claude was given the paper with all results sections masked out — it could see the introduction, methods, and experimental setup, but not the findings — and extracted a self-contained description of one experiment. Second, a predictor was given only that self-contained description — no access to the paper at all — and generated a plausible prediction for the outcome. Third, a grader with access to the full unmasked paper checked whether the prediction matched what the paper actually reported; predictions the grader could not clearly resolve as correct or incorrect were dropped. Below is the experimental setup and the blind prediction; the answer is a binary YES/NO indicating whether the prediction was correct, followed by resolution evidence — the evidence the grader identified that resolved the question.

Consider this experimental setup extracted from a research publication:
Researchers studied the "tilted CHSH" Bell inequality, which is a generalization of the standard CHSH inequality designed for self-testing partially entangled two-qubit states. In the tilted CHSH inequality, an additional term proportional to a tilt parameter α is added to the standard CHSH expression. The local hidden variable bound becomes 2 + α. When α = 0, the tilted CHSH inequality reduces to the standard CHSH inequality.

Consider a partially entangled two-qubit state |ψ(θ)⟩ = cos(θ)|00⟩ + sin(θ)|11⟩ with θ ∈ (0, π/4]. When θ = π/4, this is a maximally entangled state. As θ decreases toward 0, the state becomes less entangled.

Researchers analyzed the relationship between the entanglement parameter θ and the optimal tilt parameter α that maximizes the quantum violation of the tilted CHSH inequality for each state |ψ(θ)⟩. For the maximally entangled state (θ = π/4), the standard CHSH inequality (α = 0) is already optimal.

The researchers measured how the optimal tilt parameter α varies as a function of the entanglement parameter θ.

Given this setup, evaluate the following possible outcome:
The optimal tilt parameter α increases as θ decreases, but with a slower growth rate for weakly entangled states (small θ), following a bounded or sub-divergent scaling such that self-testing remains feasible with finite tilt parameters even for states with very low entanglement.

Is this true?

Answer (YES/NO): YES